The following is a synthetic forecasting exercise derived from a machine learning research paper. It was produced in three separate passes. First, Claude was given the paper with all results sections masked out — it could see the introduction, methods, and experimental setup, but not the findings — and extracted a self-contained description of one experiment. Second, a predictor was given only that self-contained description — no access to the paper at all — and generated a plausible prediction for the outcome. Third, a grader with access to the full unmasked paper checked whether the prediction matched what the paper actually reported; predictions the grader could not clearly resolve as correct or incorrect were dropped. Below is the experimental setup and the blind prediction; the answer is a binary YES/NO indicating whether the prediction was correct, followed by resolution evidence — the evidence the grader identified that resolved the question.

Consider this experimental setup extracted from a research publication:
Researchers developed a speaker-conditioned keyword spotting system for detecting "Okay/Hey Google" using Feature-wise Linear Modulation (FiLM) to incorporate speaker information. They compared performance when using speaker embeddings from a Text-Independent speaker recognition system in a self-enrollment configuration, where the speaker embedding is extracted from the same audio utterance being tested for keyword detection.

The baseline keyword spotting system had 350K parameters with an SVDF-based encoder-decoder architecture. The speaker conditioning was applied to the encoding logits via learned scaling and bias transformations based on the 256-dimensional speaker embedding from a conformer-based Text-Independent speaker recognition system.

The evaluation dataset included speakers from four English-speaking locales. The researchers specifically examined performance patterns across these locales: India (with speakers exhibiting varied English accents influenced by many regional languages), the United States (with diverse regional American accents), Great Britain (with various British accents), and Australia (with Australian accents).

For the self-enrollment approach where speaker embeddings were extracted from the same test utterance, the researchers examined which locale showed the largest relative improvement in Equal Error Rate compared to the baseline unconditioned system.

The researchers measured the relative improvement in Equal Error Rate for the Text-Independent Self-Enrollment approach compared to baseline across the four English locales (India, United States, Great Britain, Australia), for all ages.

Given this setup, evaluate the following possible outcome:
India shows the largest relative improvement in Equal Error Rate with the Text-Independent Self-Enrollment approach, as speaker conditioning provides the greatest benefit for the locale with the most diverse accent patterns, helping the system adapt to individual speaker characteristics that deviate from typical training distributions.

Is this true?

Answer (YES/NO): YES